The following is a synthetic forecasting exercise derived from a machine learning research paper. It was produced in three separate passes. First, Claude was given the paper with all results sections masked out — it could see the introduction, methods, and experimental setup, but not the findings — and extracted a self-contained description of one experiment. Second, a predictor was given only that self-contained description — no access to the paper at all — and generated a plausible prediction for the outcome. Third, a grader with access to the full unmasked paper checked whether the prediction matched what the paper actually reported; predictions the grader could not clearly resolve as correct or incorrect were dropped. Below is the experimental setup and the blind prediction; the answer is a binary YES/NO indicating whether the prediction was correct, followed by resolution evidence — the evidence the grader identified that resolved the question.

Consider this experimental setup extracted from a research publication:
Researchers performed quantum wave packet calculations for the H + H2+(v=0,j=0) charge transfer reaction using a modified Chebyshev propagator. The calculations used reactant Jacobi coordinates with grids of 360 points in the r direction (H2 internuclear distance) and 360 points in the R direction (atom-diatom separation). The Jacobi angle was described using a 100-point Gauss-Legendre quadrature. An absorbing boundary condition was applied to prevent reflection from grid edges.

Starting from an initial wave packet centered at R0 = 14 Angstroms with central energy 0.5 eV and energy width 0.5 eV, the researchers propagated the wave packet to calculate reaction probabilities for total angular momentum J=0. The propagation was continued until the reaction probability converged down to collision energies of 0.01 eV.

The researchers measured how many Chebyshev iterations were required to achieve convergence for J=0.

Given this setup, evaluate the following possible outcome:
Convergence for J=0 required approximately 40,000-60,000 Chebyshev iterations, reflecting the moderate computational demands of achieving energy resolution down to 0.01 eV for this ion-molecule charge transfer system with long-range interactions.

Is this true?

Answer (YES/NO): NO